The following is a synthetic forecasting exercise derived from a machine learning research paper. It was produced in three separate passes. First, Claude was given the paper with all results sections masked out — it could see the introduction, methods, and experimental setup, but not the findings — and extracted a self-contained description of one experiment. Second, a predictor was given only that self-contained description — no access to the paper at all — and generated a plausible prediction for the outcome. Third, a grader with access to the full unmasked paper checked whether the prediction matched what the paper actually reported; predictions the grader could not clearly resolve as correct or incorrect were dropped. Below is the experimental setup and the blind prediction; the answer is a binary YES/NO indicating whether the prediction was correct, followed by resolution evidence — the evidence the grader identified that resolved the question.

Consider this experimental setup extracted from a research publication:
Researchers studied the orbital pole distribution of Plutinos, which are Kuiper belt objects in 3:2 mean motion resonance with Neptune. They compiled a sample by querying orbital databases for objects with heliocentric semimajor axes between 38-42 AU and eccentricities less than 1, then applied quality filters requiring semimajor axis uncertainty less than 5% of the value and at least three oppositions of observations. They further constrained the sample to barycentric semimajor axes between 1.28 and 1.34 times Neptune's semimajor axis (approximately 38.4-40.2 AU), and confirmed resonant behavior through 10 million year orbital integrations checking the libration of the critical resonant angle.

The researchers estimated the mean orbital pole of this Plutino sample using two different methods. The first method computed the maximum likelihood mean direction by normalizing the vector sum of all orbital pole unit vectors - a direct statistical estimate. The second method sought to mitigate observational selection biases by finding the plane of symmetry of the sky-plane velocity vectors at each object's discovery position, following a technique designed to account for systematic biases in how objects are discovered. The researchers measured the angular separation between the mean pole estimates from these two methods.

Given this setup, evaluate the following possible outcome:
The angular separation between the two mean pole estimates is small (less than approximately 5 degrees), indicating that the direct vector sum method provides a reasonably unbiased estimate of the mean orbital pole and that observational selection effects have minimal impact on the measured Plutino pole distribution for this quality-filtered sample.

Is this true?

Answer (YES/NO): NO